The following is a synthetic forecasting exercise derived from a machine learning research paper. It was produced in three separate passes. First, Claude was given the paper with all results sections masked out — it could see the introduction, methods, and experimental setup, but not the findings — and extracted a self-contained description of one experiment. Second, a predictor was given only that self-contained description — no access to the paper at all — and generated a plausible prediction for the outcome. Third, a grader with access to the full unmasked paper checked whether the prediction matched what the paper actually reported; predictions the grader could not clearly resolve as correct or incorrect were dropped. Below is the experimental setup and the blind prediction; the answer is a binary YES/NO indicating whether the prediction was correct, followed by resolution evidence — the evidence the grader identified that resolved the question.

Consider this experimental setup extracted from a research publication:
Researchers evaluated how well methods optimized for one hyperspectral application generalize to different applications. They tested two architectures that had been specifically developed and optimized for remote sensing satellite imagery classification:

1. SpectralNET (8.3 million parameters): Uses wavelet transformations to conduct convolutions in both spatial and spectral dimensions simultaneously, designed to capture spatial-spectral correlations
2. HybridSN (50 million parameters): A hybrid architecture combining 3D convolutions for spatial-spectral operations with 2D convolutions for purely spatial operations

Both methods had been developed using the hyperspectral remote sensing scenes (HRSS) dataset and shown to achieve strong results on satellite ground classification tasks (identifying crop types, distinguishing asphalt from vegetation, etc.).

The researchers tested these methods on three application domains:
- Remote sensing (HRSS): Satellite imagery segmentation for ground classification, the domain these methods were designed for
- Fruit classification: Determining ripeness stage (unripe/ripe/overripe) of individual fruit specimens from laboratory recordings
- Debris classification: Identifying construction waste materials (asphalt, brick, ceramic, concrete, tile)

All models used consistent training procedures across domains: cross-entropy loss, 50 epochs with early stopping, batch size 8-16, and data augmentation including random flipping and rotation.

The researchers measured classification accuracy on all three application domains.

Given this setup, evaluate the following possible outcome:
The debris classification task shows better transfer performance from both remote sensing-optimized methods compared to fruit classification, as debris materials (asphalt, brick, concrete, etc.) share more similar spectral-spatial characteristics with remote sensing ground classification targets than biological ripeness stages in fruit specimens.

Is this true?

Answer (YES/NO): NO